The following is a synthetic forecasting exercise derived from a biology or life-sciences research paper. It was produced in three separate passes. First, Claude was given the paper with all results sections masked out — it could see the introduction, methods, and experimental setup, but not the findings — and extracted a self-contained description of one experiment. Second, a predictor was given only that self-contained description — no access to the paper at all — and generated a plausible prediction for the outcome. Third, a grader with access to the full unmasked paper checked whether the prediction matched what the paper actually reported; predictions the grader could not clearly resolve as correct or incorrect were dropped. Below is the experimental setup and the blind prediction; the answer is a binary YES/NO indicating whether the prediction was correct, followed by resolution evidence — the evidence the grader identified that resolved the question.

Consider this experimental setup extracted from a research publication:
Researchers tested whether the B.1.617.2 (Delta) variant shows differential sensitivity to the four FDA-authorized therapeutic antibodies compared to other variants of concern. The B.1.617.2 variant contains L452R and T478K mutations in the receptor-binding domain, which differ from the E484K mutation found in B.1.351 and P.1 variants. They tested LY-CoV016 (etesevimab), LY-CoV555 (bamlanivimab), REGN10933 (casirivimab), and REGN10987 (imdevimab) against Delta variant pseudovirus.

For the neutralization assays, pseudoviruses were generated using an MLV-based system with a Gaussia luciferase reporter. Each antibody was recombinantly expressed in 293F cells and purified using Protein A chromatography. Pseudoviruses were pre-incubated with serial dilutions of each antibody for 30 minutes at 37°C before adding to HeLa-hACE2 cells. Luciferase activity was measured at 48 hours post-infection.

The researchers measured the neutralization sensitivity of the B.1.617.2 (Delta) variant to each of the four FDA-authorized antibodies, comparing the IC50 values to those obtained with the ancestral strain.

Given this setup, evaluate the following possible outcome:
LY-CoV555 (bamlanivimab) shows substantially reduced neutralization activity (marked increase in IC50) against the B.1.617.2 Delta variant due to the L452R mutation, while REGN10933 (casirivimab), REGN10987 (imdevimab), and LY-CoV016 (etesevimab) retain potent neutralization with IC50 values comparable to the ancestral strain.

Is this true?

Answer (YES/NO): NO